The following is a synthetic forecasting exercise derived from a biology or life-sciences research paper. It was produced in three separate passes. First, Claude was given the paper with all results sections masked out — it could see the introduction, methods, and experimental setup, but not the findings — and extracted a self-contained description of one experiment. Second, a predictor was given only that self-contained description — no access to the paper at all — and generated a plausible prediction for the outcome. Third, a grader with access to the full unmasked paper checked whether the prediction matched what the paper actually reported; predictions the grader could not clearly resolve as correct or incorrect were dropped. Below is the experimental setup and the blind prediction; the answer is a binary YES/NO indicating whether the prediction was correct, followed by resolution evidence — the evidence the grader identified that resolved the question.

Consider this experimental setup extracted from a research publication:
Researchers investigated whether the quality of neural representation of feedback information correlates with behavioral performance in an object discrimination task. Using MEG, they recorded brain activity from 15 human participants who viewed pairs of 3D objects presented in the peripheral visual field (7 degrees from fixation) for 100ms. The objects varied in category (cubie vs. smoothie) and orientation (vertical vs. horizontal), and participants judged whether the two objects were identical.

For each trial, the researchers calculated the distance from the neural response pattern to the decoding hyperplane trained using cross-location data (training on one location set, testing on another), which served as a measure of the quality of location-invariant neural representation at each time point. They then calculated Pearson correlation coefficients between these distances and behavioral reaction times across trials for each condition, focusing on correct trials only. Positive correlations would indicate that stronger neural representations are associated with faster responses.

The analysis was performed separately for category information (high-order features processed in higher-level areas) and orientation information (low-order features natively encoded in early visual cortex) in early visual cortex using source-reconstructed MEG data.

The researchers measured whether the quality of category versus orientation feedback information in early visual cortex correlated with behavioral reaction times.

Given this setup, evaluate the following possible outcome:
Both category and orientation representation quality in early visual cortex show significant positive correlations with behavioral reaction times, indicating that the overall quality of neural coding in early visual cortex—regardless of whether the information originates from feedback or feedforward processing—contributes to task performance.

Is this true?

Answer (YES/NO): NO